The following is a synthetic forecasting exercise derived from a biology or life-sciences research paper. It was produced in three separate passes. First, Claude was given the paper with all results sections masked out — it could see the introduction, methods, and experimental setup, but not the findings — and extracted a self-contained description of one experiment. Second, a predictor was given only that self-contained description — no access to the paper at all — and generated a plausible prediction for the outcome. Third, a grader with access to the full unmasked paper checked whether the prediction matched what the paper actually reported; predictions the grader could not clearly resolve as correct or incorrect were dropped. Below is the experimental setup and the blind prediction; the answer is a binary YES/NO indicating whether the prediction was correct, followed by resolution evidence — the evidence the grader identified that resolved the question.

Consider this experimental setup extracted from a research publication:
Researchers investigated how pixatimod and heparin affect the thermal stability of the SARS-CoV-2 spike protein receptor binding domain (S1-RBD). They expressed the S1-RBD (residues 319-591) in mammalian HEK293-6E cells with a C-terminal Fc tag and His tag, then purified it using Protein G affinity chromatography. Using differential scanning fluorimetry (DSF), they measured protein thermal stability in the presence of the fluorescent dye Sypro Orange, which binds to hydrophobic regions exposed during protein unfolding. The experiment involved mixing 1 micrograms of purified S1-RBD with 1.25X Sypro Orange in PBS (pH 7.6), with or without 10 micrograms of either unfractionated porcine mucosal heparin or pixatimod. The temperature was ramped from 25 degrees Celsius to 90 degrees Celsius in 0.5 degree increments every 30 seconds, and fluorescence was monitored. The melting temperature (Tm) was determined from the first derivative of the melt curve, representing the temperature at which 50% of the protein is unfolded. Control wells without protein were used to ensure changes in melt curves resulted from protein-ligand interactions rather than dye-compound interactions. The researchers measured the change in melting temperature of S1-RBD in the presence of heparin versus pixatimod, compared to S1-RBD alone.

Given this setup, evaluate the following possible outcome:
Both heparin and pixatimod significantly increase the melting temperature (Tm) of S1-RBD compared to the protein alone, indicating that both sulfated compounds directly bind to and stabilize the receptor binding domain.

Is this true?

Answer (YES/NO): NO